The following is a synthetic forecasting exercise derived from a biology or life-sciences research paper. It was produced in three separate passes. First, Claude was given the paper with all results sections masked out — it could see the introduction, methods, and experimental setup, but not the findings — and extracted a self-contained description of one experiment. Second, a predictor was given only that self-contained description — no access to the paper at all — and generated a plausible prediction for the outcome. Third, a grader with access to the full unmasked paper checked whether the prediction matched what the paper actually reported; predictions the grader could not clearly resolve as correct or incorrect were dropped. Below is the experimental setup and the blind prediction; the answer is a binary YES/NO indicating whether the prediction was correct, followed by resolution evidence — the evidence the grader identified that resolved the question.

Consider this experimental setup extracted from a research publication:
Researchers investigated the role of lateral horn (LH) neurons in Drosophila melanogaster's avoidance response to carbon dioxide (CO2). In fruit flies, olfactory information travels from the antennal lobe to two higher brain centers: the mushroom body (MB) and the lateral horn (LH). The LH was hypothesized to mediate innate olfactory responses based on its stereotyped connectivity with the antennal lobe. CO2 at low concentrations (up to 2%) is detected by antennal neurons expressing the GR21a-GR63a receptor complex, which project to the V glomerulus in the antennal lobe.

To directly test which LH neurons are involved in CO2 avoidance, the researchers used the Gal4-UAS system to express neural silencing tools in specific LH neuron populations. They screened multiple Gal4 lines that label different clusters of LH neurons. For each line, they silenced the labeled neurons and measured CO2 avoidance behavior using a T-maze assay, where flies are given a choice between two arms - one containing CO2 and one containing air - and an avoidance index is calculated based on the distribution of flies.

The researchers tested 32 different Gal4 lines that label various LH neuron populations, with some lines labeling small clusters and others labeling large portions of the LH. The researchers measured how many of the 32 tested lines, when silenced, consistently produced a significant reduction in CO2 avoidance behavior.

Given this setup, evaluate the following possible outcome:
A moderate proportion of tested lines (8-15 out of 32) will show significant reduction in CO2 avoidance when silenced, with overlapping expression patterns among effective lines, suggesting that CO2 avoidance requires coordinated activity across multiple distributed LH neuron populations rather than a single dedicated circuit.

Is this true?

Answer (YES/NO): NO